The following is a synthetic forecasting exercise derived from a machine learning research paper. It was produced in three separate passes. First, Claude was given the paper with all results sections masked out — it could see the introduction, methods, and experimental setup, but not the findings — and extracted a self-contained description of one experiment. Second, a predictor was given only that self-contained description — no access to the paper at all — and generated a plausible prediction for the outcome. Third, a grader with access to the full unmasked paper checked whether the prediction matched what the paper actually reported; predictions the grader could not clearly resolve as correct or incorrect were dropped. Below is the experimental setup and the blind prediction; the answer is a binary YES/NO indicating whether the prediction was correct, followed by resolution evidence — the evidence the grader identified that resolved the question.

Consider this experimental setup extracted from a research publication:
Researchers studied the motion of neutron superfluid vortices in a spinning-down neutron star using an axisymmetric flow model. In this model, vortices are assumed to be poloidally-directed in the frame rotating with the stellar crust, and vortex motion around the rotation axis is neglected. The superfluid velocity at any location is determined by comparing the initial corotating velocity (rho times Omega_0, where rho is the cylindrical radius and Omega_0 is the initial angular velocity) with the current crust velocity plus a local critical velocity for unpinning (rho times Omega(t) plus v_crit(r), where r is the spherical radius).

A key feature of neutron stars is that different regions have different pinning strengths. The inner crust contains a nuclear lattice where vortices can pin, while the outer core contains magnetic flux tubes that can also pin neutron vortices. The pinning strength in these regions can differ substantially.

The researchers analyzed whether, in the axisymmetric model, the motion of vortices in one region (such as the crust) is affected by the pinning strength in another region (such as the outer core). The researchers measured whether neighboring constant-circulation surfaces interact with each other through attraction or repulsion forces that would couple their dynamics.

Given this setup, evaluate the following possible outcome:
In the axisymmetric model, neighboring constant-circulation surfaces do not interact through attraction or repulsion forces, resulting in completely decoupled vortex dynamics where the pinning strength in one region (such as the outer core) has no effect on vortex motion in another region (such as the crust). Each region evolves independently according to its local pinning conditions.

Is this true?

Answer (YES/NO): YES